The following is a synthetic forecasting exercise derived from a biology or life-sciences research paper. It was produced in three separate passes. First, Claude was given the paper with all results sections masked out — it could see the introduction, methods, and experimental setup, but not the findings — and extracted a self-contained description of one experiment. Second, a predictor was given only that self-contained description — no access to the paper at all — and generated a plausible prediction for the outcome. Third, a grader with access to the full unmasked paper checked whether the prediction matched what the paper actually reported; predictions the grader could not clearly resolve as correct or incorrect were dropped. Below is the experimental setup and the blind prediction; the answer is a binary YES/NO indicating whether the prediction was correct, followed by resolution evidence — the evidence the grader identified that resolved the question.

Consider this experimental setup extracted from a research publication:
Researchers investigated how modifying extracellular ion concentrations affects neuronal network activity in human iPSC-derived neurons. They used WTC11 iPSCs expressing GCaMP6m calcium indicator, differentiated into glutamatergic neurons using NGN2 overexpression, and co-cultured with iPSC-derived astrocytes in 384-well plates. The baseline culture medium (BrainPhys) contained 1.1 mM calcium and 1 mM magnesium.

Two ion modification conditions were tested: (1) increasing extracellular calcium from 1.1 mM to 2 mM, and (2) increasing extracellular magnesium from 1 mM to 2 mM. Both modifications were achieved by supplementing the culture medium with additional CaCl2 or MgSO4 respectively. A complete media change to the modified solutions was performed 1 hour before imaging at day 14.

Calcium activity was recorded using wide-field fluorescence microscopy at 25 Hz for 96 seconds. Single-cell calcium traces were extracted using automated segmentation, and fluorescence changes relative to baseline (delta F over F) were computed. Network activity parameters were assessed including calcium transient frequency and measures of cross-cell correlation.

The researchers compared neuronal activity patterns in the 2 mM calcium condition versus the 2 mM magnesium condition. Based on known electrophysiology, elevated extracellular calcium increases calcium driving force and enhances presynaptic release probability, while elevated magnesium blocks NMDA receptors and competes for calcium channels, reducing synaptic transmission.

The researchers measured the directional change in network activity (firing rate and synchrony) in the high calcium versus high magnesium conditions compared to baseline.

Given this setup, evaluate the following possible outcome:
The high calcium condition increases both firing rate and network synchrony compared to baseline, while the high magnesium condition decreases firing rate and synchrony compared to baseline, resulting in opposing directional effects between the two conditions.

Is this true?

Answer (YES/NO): YES